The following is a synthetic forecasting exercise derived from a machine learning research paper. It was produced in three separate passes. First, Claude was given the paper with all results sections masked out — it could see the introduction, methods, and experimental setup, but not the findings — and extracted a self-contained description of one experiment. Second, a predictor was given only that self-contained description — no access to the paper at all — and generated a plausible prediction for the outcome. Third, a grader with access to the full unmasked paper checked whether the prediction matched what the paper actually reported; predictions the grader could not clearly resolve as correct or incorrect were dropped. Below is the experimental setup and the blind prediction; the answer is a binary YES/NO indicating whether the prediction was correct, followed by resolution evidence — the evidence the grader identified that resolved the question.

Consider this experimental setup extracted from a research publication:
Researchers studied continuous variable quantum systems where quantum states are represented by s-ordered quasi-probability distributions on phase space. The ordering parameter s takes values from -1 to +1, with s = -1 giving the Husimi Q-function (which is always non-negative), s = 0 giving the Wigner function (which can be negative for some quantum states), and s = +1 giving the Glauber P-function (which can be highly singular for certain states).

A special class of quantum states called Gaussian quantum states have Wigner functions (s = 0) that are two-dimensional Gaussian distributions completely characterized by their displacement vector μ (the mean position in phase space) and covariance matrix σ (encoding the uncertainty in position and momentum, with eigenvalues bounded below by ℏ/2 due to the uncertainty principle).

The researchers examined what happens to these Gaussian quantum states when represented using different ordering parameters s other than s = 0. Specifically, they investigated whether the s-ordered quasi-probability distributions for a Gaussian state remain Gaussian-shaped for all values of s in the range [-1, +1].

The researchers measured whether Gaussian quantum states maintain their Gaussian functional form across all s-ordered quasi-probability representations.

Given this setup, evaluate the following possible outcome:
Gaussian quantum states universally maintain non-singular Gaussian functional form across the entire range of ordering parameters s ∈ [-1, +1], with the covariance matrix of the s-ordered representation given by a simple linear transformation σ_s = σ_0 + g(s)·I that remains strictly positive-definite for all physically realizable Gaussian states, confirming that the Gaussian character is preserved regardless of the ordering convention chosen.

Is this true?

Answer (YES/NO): NO